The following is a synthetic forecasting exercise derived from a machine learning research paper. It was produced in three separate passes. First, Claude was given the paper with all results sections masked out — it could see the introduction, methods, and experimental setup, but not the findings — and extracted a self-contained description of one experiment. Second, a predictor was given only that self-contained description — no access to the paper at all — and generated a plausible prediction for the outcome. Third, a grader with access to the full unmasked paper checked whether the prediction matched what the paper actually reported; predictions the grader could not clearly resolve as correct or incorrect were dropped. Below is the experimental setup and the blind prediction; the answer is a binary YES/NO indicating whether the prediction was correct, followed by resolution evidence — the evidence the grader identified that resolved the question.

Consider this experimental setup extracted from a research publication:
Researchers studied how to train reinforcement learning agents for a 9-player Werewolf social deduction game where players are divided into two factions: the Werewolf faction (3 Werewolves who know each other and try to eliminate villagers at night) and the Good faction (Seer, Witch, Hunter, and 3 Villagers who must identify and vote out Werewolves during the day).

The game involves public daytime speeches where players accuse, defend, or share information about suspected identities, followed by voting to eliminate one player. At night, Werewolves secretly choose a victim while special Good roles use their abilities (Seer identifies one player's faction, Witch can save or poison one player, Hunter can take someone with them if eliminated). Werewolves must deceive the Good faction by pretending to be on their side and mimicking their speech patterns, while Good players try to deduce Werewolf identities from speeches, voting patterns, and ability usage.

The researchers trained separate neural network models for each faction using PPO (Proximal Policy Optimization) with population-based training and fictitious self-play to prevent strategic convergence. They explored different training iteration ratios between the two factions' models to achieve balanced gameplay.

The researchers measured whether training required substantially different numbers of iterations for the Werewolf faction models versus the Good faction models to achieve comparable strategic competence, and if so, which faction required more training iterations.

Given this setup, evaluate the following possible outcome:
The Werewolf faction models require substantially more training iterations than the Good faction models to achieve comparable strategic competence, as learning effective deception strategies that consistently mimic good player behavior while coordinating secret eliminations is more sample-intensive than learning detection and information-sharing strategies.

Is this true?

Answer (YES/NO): YES